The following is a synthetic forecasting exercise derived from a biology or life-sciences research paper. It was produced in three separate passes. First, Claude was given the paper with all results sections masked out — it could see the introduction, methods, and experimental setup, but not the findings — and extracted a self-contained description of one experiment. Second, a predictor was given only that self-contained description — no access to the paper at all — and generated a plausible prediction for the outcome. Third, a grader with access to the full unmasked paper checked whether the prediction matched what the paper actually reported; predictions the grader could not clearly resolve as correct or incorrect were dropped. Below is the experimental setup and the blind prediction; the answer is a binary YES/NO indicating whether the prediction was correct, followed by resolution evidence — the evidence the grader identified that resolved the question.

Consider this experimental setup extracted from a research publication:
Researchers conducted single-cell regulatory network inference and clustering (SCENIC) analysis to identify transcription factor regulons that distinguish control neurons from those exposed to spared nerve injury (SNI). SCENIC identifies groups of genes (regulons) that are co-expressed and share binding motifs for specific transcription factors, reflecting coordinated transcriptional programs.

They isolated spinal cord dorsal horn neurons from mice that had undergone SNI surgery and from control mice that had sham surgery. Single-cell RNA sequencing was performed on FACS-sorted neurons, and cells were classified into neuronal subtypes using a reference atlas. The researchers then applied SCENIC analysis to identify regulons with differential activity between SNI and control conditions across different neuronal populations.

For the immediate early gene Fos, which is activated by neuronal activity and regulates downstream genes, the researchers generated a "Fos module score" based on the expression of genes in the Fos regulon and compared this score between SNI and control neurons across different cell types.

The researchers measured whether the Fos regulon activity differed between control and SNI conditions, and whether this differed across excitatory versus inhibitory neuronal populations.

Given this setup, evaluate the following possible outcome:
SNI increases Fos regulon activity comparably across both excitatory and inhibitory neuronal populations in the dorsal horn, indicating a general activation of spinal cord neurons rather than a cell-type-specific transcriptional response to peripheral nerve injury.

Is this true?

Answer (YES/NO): NO